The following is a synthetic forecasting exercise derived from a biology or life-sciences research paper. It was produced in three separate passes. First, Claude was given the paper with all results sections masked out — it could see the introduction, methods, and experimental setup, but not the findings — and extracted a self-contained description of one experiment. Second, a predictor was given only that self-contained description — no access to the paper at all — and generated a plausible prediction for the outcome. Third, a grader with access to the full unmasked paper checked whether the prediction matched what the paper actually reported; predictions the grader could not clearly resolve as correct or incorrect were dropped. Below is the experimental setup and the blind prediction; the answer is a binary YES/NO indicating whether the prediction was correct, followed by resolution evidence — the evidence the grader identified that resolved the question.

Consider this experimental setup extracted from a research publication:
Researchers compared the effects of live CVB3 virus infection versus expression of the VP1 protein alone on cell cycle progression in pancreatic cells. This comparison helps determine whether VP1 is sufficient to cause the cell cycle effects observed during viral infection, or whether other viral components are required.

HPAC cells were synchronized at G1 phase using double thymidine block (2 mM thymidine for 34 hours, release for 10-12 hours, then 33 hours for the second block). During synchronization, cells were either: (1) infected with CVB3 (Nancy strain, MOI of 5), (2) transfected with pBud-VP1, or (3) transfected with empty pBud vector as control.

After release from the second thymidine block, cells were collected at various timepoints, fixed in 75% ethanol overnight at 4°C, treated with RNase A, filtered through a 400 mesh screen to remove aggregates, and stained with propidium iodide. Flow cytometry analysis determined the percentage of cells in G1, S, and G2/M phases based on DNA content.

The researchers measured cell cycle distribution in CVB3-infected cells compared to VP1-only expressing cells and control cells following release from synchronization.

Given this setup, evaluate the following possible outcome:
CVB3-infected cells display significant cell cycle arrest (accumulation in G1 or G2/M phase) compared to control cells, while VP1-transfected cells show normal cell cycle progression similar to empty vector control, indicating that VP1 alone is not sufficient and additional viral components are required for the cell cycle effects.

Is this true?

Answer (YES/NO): NO